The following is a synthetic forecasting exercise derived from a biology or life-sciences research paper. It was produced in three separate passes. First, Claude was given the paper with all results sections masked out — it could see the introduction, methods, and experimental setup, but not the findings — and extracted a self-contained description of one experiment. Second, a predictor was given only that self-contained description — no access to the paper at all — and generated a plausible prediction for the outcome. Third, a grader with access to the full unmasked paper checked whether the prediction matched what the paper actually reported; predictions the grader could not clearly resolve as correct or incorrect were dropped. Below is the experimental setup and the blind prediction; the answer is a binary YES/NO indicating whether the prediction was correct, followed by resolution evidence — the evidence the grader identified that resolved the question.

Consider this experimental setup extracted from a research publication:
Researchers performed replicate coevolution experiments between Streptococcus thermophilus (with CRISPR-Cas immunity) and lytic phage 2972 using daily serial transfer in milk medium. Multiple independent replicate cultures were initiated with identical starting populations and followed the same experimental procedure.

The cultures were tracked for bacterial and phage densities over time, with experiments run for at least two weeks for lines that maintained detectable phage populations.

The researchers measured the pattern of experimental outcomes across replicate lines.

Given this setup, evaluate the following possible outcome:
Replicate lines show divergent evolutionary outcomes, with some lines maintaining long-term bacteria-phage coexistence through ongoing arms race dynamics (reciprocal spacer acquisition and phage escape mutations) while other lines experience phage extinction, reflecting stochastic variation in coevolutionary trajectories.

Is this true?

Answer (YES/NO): NO